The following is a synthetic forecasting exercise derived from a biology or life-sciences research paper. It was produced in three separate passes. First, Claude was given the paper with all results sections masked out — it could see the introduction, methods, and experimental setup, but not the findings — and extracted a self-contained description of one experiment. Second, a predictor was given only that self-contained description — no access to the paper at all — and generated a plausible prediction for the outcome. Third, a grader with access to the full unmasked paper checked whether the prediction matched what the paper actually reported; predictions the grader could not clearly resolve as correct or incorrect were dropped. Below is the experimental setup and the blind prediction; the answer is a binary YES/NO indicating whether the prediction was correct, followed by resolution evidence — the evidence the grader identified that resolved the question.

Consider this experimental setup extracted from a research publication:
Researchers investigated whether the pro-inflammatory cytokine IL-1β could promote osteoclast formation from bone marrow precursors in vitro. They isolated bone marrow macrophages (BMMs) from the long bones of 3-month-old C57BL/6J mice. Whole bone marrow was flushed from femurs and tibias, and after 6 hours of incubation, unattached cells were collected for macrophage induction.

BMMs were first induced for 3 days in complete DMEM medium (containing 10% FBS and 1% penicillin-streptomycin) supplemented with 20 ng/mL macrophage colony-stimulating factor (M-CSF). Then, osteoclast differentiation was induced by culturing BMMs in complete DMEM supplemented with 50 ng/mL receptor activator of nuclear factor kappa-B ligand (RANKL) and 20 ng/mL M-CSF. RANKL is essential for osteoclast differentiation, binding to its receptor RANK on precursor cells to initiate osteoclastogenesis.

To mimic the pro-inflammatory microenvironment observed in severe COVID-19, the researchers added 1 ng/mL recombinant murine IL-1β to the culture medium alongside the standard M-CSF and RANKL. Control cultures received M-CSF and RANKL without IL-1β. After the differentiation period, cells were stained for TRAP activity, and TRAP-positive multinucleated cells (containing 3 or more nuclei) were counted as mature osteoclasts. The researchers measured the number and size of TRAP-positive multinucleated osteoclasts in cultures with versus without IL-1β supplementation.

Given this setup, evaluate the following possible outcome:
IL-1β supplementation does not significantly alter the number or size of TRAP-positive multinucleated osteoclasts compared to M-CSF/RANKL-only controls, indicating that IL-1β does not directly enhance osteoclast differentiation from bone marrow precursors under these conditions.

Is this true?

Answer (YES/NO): NO